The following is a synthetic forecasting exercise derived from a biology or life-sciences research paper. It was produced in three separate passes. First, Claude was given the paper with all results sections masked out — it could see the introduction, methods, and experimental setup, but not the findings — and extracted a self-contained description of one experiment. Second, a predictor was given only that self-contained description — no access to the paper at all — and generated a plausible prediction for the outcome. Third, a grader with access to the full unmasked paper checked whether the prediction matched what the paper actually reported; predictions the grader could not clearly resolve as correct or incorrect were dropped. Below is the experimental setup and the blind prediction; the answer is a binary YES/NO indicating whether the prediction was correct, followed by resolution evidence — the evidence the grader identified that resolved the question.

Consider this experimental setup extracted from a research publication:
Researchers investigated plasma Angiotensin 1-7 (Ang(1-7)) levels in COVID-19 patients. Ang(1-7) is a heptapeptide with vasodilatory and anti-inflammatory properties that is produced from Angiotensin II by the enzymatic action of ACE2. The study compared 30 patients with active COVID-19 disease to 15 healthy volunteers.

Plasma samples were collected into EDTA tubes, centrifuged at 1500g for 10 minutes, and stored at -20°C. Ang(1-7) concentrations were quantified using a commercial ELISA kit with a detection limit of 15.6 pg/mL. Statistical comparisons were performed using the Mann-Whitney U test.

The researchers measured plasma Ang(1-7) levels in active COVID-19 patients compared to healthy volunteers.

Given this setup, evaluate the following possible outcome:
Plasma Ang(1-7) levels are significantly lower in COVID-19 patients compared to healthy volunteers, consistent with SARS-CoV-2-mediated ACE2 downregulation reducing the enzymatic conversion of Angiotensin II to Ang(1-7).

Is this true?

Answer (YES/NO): NO